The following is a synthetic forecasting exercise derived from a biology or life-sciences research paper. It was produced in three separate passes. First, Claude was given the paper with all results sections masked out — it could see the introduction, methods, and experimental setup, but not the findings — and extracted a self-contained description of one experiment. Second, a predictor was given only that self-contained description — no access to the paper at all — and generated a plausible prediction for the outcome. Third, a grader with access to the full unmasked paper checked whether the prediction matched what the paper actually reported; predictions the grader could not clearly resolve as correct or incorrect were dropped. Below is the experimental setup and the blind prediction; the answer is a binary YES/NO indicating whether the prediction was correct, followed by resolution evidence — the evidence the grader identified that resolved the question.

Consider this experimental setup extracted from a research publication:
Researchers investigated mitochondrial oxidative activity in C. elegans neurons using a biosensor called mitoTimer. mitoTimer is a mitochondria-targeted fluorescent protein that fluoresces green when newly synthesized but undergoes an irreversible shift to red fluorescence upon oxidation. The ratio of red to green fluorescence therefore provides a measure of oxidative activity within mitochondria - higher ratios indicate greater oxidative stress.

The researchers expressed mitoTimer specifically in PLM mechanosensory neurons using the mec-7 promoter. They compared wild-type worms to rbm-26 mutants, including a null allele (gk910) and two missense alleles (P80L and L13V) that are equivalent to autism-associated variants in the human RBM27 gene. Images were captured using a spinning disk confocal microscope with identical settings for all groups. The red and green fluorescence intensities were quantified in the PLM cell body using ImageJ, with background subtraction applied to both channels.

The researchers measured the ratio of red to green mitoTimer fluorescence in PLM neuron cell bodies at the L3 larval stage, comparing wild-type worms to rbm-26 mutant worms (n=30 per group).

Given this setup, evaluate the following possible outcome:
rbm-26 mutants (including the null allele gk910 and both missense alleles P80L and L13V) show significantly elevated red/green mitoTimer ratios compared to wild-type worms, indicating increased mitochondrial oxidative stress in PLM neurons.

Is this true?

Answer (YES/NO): YES